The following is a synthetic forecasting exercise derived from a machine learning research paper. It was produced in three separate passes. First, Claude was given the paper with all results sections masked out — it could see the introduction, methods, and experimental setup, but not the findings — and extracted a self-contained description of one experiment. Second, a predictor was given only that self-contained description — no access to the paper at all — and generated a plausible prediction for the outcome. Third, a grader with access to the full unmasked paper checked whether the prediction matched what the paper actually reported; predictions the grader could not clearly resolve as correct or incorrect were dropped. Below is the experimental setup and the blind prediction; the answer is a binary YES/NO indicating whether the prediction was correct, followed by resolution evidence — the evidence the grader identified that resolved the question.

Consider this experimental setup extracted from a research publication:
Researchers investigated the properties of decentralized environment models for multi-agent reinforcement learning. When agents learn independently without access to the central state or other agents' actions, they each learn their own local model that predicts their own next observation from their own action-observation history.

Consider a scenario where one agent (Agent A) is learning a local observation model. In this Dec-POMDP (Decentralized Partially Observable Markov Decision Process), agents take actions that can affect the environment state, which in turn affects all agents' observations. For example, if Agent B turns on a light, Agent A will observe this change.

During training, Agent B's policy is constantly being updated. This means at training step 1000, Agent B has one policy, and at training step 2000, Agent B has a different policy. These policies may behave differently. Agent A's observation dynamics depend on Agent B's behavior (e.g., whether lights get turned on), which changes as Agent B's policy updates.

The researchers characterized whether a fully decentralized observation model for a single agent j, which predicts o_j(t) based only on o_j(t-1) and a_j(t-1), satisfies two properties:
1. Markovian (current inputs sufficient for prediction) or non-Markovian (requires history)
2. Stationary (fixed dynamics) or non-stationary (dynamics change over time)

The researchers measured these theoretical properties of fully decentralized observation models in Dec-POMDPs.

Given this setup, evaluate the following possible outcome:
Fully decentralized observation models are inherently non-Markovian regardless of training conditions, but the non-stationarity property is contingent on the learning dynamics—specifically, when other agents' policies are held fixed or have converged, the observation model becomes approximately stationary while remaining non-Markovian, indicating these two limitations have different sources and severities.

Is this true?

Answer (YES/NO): NO